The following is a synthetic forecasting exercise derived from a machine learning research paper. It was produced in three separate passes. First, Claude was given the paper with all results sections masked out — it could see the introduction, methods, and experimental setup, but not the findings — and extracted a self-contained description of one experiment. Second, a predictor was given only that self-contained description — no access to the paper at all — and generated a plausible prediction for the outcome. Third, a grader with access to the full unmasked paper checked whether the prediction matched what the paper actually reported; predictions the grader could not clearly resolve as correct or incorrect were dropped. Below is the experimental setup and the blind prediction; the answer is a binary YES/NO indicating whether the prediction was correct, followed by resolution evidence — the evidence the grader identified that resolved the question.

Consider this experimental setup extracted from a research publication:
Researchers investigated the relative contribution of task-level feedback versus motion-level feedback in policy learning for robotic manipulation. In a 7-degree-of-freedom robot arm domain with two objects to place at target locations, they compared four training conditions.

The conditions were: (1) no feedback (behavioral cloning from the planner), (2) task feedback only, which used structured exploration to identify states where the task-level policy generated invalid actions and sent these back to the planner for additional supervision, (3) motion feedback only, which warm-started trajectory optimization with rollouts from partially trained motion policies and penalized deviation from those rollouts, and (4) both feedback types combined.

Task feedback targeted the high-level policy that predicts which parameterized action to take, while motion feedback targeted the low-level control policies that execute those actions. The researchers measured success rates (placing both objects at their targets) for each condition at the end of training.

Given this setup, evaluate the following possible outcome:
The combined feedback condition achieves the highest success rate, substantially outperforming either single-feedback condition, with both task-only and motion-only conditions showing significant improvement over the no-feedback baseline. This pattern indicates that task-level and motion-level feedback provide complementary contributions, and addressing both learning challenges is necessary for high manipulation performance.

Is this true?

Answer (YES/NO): NO